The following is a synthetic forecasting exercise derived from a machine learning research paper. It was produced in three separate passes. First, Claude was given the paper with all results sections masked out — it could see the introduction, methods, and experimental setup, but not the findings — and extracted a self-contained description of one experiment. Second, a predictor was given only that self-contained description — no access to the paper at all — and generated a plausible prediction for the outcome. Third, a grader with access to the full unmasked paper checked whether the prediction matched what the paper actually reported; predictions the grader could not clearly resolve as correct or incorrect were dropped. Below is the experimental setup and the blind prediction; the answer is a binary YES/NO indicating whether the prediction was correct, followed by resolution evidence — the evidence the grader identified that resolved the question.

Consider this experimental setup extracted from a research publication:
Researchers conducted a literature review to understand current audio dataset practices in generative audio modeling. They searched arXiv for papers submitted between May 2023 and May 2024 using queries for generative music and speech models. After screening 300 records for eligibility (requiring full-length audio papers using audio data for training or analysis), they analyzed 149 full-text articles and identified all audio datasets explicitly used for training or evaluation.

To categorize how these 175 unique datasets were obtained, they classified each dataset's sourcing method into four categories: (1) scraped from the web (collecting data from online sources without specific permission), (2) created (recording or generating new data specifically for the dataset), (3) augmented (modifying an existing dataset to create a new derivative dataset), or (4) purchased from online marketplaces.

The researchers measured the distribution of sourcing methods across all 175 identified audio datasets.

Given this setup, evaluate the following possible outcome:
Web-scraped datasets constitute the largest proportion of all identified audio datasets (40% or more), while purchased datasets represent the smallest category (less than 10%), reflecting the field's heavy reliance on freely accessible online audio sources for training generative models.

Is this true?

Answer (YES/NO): NO